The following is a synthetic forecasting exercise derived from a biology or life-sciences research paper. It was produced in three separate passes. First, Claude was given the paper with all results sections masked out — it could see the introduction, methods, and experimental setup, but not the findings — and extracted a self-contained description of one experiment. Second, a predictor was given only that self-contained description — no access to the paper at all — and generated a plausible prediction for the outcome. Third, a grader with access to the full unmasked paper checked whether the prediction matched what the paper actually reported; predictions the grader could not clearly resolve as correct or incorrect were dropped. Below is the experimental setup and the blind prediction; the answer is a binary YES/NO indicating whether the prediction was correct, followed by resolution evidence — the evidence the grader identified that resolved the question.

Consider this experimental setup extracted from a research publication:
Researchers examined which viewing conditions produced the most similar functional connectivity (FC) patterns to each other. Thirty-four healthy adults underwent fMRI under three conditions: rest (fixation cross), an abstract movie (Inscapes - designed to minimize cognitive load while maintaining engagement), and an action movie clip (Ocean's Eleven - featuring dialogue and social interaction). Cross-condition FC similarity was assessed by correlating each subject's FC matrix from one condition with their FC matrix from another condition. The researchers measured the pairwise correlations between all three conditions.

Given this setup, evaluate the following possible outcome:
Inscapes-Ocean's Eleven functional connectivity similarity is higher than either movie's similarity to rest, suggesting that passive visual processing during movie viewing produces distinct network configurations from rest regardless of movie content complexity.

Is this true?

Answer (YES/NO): NO